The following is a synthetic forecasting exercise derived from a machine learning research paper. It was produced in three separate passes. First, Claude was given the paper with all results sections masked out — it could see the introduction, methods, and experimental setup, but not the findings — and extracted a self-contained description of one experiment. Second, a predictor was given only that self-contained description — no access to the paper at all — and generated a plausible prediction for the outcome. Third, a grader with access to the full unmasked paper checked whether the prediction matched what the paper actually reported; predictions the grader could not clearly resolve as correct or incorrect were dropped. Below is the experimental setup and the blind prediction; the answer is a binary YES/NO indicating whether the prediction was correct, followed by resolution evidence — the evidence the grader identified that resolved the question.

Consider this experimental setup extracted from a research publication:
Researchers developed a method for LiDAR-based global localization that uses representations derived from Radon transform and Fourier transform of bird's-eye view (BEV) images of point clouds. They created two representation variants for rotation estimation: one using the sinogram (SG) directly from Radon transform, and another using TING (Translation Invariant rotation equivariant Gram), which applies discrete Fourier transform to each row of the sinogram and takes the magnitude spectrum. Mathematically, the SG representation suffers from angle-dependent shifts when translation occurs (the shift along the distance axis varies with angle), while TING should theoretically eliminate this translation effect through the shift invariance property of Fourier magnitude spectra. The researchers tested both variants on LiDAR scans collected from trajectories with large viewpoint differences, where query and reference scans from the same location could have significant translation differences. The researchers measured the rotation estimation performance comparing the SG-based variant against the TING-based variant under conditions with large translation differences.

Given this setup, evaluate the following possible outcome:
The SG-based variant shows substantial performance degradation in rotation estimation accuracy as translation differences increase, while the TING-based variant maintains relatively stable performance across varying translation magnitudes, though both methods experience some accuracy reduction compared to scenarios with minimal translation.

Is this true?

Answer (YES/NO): NO